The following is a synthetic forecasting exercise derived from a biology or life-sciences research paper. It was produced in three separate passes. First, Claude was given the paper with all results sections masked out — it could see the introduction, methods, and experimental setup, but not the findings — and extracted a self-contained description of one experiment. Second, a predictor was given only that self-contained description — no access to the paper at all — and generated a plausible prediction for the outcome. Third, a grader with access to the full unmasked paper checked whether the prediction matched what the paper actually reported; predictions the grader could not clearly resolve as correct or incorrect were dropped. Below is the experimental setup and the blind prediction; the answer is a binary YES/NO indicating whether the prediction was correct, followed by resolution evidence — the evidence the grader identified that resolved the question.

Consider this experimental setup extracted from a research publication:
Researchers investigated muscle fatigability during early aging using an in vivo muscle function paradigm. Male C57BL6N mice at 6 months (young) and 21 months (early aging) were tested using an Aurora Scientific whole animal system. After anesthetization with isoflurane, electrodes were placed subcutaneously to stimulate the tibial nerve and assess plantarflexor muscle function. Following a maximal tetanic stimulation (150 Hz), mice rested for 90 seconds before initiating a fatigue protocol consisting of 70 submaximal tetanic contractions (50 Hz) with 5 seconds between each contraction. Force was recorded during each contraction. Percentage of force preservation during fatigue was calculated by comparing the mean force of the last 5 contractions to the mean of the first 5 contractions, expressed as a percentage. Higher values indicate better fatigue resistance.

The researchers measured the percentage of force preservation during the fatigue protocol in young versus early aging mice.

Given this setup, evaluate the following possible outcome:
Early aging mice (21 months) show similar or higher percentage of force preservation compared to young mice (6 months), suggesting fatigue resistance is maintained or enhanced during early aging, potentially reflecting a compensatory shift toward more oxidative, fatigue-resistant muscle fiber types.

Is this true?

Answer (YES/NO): NO